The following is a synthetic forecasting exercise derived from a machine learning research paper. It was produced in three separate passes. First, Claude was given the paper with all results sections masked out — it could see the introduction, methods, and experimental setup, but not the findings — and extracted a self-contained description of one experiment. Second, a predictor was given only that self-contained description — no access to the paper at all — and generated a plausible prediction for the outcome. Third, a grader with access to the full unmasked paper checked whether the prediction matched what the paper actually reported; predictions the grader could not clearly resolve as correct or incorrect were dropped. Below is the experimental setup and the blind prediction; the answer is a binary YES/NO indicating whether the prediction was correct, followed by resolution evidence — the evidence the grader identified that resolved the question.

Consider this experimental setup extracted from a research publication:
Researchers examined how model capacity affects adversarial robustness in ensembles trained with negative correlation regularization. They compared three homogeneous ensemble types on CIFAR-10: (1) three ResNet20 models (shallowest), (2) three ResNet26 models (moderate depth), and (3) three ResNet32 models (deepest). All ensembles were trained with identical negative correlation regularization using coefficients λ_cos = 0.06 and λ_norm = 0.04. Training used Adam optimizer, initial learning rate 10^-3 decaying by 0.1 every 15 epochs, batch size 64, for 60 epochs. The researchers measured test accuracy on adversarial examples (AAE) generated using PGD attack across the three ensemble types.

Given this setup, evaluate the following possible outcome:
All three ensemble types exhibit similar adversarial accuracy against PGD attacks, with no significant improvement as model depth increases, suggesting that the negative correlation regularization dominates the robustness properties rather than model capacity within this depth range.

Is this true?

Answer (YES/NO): NO